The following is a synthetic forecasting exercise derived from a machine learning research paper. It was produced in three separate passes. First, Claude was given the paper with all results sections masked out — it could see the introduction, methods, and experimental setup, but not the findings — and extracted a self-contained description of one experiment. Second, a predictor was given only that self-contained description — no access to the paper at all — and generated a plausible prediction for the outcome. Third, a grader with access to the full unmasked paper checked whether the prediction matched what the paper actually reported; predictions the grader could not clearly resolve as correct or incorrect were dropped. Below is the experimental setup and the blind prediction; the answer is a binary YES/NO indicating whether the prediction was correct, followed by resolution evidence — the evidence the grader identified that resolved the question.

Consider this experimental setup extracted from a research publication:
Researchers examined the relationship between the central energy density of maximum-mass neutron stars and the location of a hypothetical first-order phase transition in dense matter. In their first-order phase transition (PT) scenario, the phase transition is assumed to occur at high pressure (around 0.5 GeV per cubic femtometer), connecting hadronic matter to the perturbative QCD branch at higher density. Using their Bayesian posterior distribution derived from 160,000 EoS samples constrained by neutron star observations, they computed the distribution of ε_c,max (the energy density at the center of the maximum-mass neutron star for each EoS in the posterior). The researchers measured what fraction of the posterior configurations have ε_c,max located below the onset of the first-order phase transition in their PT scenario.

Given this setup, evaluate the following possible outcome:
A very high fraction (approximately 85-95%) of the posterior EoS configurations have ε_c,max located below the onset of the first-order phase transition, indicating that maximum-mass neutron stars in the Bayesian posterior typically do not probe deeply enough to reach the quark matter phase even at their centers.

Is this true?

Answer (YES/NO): NO